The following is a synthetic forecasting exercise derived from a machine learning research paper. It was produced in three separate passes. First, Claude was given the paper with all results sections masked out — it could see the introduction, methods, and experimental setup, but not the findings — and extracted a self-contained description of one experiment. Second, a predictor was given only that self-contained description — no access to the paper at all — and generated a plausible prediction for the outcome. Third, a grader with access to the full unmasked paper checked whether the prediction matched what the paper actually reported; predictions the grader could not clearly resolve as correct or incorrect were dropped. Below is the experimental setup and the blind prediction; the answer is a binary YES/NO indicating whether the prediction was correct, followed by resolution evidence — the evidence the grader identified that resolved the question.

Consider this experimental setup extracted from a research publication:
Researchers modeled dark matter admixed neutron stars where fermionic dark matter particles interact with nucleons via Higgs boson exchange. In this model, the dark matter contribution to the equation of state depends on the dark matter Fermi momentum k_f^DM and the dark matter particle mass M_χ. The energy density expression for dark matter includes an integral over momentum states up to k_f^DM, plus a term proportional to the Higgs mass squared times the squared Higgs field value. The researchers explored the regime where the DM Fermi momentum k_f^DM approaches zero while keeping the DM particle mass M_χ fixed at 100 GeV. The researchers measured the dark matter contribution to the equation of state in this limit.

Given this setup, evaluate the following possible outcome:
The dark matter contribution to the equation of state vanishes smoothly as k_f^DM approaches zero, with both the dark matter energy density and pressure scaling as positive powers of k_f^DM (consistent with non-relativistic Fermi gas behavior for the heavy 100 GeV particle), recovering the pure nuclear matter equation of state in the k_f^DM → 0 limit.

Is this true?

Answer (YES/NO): YES